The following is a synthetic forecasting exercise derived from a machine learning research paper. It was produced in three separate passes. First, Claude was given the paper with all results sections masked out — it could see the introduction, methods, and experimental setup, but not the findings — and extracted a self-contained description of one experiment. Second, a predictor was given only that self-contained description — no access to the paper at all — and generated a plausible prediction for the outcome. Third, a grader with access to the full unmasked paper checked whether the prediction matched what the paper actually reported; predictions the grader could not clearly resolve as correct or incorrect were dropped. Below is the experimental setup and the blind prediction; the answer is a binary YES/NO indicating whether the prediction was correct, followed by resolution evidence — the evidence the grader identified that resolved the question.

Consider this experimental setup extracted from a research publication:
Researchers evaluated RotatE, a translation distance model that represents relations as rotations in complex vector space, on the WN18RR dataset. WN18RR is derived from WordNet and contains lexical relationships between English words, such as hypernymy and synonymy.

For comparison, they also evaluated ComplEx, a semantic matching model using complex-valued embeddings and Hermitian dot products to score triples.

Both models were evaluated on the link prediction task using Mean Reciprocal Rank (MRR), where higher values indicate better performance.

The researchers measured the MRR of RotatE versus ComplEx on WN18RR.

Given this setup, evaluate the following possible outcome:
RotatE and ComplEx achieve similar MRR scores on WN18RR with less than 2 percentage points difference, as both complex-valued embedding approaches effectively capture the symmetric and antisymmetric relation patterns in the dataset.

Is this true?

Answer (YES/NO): NO